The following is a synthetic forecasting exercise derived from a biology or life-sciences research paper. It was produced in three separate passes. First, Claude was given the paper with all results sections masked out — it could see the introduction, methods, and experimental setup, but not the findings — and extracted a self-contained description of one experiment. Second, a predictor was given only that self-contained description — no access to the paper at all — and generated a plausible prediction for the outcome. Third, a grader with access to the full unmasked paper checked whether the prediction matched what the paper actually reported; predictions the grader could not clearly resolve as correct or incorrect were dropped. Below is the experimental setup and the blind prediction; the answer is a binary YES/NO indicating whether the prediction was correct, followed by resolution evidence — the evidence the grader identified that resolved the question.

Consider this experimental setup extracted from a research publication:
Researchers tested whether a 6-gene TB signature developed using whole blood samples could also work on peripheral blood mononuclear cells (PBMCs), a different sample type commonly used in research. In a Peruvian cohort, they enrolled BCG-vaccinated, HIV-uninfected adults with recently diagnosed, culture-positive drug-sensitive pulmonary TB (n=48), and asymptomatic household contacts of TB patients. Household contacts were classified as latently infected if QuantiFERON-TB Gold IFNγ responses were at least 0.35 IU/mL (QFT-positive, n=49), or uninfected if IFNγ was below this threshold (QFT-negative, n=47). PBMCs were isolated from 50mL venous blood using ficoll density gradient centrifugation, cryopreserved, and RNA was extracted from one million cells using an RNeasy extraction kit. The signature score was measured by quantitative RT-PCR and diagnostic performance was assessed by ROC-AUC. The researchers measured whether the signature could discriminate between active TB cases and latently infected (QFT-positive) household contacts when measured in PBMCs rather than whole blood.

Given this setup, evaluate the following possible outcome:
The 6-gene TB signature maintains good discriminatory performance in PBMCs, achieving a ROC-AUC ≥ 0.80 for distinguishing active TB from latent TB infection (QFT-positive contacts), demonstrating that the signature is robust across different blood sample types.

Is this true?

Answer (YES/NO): YES